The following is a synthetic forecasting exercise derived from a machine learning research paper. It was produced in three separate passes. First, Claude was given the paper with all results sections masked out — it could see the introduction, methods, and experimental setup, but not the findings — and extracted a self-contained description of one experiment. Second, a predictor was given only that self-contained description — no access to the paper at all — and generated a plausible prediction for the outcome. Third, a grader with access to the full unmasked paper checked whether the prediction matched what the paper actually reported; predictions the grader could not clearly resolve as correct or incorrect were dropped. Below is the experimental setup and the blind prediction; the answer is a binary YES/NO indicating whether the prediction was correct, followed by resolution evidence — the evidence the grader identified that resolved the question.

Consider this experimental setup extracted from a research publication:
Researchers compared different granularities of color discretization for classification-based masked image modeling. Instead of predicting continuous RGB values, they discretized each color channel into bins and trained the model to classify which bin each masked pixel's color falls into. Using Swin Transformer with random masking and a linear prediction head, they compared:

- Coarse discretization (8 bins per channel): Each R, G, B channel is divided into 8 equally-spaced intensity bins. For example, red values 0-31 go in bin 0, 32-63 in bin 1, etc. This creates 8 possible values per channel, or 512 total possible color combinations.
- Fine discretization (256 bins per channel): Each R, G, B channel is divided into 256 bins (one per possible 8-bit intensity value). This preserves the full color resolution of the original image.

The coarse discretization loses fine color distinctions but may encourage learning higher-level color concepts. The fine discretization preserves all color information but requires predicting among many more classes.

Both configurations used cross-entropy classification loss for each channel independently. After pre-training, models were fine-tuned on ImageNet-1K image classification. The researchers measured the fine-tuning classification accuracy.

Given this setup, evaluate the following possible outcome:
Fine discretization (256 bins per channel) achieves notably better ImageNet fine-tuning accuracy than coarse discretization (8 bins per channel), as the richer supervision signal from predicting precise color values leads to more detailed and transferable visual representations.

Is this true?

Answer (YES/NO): NO